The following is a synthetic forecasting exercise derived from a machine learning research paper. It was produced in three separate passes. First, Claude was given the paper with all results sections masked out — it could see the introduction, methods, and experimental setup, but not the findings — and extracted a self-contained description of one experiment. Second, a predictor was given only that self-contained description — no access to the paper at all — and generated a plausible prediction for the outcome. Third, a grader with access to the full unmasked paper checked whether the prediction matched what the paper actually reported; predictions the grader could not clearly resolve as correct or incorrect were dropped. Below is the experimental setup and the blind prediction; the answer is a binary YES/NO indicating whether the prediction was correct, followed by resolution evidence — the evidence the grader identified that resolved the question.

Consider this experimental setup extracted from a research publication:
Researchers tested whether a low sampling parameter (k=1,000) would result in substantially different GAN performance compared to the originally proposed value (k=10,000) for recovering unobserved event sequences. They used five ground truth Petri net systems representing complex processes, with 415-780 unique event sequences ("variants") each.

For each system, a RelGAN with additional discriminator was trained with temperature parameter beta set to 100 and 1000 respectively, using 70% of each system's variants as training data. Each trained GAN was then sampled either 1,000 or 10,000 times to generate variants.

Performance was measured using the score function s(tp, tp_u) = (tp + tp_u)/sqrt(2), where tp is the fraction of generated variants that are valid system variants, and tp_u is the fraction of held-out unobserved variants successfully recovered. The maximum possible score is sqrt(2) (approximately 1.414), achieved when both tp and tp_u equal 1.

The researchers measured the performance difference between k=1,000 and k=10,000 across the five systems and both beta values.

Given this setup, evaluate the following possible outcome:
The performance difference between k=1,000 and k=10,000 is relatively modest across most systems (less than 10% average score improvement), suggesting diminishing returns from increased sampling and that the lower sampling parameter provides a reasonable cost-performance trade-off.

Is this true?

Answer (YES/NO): NO